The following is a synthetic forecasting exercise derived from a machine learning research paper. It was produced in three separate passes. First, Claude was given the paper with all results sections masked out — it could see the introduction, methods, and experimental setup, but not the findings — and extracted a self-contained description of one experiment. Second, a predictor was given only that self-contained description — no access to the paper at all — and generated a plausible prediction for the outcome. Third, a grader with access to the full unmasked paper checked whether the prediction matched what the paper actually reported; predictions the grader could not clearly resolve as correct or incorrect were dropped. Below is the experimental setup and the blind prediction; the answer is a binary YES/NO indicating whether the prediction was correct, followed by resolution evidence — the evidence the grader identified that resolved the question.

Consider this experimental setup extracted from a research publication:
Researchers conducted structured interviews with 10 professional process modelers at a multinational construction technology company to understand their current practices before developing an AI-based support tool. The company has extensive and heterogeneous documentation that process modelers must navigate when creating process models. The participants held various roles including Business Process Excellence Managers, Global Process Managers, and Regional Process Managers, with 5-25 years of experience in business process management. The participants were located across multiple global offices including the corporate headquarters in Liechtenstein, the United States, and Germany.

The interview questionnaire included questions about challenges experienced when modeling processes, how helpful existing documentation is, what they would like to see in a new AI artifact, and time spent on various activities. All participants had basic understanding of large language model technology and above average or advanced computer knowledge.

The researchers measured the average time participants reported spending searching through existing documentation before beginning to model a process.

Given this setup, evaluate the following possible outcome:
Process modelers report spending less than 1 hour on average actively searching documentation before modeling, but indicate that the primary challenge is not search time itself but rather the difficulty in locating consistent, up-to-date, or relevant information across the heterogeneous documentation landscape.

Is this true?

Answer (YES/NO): NO